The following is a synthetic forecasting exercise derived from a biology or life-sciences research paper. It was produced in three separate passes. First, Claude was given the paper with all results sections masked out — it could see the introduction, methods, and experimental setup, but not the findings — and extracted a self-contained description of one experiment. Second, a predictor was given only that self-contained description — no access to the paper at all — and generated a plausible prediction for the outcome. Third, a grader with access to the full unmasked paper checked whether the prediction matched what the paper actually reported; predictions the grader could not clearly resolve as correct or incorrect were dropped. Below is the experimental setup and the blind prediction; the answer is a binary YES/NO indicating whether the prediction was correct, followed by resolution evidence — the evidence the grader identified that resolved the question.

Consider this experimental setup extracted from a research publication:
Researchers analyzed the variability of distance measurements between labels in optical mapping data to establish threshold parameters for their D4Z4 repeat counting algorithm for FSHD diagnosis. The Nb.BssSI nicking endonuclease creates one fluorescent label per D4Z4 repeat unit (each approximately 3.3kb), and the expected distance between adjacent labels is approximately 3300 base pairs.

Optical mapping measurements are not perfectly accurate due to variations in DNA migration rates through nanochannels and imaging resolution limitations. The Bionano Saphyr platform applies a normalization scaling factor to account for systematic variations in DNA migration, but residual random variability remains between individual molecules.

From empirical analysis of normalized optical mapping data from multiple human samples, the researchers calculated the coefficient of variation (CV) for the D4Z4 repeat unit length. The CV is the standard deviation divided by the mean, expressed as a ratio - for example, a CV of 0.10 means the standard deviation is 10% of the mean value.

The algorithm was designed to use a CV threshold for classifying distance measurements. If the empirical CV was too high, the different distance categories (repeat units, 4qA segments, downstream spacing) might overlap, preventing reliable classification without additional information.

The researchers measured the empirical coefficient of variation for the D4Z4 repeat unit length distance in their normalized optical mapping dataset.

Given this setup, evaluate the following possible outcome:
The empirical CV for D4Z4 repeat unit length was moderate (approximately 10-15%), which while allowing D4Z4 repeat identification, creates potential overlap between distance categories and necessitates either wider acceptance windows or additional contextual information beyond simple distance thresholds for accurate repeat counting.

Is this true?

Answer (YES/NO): NO